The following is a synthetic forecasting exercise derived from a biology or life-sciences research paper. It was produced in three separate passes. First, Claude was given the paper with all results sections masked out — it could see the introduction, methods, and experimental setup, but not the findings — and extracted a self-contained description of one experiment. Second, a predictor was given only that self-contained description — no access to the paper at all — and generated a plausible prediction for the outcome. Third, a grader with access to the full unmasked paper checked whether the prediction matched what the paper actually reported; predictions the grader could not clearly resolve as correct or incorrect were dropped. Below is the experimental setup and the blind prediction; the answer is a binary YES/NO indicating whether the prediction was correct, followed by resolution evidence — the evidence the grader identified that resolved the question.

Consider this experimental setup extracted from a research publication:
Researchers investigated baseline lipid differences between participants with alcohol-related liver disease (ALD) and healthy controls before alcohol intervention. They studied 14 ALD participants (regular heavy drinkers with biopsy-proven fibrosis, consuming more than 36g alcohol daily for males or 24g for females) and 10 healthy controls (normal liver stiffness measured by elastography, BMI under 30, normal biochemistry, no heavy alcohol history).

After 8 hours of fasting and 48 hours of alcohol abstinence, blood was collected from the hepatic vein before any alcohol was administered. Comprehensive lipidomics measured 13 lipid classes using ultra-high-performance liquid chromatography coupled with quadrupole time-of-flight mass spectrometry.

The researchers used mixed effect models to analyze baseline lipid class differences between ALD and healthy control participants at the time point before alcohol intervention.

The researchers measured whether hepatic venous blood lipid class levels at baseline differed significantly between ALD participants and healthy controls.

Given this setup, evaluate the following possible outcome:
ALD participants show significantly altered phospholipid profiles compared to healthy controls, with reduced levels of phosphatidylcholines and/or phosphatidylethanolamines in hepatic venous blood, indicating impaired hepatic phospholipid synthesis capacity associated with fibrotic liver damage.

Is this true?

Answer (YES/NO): NO